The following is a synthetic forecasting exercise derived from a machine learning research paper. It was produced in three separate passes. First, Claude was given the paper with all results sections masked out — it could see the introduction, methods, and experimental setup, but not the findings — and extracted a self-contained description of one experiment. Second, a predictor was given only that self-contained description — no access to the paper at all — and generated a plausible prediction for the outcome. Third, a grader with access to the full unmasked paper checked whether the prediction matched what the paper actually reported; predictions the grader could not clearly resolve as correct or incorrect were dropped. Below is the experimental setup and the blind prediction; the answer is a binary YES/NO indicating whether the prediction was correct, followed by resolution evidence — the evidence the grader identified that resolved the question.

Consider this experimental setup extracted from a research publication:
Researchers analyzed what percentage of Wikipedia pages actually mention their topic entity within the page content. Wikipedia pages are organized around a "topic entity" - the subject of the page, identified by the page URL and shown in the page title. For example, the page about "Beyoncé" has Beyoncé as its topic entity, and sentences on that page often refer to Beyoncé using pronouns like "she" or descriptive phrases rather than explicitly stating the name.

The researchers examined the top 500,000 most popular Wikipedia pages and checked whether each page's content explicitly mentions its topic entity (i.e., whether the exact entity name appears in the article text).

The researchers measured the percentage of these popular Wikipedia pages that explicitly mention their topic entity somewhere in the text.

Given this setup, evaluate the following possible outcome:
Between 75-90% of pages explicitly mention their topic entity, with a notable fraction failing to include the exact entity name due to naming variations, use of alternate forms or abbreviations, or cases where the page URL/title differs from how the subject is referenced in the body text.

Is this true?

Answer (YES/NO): NO